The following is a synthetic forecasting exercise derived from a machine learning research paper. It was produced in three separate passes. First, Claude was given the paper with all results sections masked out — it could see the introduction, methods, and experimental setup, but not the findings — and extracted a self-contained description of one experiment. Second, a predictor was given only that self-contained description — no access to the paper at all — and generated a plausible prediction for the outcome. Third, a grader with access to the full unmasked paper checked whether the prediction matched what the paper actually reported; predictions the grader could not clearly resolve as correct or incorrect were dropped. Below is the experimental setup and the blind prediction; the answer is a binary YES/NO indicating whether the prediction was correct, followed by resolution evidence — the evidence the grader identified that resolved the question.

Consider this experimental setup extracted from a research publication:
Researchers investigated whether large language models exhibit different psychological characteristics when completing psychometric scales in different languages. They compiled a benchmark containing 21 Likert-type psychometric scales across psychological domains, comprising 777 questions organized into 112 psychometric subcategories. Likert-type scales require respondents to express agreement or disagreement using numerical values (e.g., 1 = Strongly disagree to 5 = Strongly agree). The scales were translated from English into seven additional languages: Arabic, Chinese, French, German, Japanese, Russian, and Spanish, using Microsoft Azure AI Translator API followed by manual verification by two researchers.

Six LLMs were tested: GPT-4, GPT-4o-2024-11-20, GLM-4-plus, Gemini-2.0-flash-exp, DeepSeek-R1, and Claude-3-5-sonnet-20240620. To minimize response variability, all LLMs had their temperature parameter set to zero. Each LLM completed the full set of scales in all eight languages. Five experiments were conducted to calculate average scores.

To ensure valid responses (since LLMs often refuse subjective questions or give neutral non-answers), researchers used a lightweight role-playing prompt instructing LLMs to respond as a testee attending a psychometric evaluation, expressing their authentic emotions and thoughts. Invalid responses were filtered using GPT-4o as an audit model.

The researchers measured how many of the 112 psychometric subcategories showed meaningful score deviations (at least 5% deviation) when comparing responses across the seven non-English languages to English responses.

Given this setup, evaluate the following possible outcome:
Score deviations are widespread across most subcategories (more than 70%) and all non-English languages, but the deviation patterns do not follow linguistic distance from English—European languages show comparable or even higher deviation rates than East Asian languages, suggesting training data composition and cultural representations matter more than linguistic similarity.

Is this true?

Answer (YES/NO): NO